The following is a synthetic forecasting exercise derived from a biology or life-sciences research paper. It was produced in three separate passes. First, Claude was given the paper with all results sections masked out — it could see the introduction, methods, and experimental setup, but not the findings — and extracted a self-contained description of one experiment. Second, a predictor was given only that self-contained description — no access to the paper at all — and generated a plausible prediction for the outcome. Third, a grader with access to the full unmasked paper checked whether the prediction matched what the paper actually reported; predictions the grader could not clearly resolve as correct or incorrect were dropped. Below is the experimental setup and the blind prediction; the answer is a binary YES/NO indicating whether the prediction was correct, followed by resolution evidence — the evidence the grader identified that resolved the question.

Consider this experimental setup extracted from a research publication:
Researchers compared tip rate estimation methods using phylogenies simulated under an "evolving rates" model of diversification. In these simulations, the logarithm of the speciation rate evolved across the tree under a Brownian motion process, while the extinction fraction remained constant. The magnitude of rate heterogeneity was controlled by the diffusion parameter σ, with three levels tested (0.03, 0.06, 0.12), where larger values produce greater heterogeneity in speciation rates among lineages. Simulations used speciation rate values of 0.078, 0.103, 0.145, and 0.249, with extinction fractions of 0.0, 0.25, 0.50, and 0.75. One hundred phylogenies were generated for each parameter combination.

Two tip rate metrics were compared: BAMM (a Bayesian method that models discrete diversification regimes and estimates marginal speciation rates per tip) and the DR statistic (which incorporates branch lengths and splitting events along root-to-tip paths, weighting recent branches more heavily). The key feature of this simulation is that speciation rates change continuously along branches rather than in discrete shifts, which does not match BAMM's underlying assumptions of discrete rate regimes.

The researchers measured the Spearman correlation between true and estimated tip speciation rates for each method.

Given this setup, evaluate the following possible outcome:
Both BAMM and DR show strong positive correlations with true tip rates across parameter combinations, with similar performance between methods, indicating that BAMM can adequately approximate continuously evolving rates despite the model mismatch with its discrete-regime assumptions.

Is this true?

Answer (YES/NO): NO